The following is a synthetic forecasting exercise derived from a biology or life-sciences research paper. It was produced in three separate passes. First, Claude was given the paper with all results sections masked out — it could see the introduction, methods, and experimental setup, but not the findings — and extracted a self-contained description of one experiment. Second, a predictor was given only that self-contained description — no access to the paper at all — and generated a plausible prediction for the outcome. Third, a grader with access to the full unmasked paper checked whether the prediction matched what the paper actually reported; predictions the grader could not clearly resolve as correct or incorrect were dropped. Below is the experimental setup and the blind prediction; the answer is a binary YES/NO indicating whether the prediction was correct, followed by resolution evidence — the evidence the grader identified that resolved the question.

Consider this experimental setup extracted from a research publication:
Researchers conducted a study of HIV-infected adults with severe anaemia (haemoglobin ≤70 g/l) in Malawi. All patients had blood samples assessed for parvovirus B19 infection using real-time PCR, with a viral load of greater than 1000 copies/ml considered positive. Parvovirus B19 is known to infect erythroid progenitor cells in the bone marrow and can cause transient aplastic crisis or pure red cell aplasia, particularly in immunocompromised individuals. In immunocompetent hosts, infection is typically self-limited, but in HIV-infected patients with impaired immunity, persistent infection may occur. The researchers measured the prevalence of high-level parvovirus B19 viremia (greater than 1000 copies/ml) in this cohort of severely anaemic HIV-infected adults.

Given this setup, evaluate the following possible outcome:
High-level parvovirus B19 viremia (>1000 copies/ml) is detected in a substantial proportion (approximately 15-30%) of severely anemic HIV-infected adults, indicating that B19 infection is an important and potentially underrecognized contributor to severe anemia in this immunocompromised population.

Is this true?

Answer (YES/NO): NO